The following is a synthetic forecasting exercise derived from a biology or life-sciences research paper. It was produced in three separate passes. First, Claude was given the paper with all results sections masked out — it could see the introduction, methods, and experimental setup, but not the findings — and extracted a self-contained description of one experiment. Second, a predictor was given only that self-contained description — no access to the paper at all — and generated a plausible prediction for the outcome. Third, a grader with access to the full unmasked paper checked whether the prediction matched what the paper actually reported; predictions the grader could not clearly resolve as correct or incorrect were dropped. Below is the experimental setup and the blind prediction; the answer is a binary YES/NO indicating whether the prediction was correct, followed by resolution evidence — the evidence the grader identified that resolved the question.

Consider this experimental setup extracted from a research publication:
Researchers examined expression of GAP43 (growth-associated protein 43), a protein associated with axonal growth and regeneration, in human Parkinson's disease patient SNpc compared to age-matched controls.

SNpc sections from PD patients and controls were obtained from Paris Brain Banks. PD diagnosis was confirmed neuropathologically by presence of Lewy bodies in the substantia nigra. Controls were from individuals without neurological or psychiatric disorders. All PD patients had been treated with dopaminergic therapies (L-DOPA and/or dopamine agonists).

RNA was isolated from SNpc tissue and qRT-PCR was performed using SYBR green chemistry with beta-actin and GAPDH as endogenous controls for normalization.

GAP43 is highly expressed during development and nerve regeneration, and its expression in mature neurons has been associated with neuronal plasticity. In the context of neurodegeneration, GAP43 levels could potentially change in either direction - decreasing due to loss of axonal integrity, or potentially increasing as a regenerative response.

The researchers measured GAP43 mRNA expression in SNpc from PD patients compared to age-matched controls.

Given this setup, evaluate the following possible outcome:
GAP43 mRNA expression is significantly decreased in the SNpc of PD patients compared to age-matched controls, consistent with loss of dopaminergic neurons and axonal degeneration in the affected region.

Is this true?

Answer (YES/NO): YES